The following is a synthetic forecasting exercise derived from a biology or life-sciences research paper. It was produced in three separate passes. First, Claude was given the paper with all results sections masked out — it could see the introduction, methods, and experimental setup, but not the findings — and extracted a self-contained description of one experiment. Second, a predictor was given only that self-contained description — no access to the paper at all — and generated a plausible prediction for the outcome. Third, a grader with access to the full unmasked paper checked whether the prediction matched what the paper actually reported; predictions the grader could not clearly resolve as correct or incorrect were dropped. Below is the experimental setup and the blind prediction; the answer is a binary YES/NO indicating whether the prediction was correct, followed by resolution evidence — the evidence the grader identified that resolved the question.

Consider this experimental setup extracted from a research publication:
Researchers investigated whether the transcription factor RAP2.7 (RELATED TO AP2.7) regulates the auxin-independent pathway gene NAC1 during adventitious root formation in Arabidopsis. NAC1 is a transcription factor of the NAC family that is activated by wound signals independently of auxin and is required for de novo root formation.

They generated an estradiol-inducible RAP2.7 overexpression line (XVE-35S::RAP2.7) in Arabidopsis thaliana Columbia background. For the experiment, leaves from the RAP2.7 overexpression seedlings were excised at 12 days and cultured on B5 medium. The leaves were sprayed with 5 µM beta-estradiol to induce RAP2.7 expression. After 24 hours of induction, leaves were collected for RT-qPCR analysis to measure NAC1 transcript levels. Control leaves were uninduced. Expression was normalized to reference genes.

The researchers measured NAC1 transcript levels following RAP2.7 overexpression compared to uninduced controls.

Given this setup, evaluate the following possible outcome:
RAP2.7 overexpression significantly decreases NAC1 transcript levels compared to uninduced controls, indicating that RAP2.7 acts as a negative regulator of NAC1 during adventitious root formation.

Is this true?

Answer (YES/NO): NO